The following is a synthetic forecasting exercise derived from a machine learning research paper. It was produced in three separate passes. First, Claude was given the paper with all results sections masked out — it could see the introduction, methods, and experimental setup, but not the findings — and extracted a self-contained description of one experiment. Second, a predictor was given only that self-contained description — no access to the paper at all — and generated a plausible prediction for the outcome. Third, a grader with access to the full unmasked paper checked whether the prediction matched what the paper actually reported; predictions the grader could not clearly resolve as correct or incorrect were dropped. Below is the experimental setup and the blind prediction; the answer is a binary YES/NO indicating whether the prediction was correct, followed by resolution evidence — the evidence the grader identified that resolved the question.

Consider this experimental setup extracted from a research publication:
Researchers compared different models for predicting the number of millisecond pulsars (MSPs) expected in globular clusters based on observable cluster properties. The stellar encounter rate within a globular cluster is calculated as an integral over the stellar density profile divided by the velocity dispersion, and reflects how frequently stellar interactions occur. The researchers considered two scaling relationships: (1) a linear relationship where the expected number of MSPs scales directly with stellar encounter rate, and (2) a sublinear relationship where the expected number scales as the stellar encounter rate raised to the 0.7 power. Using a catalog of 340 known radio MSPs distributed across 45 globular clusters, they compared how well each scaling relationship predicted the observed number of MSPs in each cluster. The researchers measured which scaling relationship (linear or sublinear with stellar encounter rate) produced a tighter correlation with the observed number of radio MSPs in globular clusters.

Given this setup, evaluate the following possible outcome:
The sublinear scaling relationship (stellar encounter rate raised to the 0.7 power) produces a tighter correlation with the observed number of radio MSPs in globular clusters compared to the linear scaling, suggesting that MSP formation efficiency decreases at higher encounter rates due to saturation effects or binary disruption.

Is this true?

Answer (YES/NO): YES